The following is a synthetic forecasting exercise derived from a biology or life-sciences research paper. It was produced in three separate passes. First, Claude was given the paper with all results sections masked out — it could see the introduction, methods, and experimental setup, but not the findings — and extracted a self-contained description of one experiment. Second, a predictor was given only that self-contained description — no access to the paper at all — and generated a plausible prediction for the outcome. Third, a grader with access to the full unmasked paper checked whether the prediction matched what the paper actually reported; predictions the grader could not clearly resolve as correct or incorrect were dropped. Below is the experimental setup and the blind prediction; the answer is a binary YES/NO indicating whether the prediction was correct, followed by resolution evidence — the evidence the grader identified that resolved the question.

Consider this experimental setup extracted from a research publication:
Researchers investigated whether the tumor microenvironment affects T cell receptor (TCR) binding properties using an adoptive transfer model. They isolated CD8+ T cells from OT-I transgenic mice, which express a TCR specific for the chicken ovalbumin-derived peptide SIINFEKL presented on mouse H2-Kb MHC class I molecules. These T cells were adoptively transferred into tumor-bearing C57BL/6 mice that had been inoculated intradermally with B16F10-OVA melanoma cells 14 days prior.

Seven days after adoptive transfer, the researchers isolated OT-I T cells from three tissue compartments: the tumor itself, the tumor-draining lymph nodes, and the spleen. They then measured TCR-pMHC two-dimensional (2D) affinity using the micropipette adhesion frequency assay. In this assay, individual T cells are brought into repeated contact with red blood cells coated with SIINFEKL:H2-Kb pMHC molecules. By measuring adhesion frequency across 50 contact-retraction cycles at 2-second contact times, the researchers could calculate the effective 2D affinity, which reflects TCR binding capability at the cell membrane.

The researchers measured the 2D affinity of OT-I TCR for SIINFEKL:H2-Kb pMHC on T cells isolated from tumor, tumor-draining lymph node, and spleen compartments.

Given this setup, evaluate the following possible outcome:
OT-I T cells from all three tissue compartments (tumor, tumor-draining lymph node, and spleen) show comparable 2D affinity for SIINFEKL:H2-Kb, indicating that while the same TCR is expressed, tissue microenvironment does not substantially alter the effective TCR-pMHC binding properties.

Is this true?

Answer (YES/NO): NO